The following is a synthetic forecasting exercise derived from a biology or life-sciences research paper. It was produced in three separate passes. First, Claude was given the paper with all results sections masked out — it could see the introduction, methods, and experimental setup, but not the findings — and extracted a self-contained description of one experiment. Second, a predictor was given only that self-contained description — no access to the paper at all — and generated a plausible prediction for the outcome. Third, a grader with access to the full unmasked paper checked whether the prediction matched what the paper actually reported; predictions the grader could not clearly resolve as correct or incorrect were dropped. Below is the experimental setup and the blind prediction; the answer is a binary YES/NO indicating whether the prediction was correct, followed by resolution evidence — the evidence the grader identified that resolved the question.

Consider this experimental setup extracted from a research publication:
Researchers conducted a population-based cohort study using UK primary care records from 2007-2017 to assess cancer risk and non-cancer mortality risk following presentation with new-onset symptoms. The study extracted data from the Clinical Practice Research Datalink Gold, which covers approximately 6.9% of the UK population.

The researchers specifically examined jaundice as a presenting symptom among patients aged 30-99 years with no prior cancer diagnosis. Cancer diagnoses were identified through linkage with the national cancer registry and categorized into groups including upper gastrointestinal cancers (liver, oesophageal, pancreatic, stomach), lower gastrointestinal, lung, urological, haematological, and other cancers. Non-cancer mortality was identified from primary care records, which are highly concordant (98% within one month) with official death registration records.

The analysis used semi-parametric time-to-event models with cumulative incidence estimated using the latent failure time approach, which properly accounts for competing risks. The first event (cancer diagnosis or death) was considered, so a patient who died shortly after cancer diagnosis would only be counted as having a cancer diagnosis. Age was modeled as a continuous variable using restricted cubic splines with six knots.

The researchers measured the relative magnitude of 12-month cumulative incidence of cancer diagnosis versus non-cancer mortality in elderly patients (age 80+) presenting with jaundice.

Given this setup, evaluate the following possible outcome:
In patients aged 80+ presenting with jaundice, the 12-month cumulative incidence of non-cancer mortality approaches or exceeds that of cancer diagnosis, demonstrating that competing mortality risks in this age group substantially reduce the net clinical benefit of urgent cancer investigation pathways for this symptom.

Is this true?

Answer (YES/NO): YES